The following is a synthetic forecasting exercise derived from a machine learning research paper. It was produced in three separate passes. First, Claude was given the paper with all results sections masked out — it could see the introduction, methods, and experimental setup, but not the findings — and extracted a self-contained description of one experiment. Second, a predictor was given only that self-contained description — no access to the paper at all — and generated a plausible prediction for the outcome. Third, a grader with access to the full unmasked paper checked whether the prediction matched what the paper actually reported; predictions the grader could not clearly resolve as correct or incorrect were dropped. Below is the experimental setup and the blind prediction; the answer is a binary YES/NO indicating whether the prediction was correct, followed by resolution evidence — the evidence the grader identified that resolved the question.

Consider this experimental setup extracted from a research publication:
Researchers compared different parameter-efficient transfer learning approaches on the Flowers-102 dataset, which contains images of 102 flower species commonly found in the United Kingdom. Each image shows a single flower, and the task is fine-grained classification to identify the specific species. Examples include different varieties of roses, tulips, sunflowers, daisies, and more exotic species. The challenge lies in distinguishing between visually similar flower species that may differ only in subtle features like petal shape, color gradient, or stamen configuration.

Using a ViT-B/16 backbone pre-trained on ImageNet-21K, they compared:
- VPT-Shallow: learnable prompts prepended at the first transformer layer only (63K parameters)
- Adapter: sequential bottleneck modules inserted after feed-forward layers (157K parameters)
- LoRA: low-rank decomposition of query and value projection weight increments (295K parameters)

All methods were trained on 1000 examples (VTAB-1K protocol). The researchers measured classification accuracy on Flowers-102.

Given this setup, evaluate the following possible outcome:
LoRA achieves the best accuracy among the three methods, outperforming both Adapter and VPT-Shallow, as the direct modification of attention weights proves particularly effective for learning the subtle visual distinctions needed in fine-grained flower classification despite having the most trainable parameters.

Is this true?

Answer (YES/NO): NO